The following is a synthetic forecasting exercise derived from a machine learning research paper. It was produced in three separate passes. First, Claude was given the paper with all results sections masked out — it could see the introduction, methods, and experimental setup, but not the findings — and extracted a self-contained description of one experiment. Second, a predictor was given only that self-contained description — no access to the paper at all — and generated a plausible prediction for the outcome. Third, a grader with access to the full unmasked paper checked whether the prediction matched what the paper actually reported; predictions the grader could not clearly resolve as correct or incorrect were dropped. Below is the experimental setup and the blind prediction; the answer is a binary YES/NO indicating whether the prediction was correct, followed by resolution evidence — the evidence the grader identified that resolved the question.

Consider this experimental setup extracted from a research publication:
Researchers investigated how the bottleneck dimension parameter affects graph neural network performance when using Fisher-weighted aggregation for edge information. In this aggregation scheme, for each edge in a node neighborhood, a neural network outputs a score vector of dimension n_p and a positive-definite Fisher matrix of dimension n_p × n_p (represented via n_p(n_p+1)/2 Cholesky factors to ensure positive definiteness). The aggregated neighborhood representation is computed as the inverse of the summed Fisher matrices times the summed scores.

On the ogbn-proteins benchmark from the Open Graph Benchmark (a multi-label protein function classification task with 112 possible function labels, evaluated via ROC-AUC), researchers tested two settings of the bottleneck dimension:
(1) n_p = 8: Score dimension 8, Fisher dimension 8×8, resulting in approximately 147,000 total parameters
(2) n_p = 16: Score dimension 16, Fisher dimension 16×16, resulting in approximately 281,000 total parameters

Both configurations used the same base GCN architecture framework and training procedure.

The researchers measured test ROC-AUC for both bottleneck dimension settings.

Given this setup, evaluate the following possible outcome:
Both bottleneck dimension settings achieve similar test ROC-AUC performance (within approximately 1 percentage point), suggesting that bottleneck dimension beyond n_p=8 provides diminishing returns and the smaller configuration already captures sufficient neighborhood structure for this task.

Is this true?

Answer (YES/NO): YES